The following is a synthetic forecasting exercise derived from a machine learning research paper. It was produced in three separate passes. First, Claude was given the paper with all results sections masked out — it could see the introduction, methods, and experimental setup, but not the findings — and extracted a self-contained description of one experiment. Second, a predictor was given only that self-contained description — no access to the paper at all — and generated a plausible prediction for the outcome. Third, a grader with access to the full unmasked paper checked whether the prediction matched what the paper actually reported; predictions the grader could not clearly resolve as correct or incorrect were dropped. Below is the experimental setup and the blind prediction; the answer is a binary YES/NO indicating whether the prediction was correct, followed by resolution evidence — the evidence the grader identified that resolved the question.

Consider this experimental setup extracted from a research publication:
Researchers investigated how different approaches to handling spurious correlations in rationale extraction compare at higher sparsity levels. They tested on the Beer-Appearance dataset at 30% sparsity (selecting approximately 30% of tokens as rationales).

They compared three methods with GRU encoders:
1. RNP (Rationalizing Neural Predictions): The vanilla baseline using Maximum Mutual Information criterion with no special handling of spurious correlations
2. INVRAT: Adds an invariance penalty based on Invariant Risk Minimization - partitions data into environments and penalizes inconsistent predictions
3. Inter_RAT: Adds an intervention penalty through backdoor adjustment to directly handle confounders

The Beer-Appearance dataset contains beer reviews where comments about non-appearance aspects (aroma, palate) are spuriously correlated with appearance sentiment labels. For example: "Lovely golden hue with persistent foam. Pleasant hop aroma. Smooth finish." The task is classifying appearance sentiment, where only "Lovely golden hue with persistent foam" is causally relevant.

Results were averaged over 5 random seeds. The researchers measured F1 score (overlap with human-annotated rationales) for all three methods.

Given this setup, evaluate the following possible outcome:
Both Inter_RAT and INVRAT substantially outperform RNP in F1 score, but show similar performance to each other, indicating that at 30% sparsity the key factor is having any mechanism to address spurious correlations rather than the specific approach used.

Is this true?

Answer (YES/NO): NO